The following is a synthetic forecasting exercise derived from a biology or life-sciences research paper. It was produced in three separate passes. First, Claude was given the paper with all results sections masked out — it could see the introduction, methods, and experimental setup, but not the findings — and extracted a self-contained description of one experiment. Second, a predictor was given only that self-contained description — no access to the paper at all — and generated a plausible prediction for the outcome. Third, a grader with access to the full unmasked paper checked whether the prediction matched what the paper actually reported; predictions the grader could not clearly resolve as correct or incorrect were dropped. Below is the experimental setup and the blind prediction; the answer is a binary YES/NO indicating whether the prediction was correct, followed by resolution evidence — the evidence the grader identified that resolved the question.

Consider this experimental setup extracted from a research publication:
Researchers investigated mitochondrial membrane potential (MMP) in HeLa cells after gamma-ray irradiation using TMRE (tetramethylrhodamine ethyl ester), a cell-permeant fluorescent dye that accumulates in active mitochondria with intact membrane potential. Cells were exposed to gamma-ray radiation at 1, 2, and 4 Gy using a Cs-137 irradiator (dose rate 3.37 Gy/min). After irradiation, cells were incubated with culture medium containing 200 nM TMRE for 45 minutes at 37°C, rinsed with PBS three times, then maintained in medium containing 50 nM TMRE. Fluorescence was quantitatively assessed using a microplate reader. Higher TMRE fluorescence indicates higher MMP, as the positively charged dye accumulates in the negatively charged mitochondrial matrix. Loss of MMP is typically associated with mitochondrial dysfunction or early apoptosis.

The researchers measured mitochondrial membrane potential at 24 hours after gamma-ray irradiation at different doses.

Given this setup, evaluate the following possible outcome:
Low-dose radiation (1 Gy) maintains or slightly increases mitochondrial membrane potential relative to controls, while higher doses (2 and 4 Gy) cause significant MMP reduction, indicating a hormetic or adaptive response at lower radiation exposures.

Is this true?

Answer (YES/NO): NO